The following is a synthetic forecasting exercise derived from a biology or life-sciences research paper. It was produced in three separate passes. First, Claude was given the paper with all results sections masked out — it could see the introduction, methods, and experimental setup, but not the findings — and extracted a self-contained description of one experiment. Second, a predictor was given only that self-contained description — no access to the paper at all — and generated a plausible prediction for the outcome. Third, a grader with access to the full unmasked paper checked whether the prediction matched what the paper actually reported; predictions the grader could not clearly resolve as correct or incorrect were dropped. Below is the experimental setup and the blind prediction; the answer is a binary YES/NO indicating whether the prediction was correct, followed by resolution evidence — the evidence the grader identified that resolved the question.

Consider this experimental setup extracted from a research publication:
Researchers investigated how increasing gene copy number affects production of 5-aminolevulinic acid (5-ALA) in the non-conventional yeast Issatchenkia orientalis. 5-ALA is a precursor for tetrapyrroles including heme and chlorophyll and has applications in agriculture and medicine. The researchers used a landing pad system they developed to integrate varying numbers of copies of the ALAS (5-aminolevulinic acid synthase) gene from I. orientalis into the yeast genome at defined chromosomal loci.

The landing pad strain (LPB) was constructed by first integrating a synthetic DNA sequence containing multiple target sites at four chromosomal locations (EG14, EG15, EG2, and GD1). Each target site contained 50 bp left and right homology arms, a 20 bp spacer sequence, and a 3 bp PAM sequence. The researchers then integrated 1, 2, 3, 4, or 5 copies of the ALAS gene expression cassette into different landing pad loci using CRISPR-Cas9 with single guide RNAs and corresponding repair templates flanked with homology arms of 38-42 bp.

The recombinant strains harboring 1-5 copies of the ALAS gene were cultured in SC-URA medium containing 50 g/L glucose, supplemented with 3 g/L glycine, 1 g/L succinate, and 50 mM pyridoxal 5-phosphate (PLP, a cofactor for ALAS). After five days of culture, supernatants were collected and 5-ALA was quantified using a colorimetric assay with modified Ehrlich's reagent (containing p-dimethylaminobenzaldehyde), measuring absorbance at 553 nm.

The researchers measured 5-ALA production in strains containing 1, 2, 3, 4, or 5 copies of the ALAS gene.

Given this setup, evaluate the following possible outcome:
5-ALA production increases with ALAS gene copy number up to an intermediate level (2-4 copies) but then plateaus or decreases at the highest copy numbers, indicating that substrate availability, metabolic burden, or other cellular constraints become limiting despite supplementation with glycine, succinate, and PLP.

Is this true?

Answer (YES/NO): NO